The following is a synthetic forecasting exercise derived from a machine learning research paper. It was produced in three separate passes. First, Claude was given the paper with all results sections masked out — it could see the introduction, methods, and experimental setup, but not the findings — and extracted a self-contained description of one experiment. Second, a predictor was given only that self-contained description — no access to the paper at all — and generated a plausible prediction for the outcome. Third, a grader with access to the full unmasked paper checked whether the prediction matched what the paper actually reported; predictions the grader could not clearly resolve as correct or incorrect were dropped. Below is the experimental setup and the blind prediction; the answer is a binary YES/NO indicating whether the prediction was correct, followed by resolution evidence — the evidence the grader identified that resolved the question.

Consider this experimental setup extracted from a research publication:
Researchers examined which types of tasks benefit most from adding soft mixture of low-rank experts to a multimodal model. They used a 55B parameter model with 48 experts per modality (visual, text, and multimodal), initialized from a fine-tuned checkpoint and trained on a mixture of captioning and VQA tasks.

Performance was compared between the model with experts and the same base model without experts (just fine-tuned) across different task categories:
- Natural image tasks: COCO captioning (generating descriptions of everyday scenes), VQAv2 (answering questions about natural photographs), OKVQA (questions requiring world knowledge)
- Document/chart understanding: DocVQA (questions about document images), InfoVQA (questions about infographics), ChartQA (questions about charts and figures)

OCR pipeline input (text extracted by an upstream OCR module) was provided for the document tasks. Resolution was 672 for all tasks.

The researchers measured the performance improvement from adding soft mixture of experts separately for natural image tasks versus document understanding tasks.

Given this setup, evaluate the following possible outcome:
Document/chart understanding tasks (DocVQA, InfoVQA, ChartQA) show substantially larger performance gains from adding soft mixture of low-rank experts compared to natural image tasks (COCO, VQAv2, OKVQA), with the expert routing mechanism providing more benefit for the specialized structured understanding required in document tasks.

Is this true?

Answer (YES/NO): YES